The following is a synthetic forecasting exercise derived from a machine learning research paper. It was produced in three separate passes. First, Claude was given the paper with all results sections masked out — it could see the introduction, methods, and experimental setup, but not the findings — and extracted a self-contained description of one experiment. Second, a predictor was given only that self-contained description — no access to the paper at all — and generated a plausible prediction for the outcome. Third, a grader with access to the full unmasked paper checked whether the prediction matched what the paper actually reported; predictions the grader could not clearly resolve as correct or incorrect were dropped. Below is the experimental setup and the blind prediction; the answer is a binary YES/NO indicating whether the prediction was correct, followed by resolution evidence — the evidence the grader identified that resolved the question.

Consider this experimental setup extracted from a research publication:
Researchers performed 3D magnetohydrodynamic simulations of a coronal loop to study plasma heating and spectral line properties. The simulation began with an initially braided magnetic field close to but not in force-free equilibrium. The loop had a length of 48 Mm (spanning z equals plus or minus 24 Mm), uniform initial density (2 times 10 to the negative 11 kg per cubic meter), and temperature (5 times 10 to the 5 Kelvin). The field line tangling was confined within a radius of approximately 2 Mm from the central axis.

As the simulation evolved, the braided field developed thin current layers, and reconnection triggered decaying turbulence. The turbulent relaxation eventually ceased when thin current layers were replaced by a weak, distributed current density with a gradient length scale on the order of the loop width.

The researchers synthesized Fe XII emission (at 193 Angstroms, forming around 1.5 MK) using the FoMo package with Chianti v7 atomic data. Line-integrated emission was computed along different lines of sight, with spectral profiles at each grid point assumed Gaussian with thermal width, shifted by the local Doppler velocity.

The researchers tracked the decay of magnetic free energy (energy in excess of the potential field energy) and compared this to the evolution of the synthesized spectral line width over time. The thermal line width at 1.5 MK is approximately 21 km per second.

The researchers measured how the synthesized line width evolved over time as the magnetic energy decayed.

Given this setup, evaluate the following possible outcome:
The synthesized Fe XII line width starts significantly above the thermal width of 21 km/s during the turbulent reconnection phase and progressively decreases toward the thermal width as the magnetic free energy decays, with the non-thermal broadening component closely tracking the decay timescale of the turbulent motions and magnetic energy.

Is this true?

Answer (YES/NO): NO